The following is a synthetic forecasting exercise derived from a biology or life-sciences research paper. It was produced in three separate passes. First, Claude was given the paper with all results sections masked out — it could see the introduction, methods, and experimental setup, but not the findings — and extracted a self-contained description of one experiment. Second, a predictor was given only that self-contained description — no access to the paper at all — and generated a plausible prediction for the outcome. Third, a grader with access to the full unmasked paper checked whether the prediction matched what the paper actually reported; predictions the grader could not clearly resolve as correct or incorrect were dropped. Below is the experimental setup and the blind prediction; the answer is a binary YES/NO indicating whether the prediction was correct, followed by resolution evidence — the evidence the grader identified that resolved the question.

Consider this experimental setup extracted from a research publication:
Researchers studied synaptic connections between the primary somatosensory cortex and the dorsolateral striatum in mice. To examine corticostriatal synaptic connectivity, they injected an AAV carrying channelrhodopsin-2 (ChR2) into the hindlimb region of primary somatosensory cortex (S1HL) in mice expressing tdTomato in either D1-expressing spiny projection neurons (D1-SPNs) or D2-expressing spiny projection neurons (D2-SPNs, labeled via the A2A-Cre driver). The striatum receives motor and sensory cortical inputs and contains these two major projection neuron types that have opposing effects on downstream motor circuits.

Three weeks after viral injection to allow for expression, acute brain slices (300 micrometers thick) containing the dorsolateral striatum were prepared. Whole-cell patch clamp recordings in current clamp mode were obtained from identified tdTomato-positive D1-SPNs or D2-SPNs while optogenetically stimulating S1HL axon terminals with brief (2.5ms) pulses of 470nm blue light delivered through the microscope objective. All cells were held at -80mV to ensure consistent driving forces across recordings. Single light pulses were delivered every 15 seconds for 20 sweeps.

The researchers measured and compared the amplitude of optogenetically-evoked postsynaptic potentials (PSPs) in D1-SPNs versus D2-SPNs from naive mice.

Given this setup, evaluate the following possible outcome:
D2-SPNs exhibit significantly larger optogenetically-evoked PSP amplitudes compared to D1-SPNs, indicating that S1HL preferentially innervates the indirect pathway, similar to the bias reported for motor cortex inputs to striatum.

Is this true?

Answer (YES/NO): NO